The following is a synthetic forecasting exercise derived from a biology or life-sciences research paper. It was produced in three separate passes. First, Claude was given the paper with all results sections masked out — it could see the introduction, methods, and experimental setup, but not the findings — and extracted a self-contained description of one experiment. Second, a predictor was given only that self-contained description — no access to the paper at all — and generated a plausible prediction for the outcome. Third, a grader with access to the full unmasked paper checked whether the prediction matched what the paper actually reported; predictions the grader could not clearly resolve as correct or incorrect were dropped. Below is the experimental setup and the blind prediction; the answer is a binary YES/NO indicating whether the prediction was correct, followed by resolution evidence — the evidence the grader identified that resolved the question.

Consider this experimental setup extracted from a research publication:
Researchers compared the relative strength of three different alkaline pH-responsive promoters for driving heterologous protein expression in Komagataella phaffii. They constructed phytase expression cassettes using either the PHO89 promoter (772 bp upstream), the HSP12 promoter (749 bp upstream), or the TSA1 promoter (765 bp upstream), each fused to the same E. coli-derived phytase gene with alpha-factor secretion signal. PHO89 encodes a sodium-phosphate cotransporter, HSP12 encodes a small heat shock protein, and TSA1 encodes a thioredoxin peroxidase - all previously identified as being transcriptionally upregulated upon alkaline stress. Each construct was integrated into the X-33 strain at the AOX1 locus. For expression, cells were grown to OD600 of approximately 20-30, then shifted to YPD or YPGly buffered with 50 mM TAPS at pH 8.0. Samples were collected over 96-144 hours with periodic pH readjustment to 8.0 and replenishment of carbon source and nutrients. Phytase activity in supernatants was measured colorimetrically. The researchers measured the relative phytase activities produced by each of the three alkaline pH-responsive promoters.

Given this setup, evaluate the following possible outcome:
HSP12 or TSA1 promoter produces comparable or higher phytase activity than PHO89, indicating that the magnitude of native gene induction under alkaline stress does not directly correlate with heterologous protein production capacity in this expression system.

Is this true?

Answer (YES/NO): YES